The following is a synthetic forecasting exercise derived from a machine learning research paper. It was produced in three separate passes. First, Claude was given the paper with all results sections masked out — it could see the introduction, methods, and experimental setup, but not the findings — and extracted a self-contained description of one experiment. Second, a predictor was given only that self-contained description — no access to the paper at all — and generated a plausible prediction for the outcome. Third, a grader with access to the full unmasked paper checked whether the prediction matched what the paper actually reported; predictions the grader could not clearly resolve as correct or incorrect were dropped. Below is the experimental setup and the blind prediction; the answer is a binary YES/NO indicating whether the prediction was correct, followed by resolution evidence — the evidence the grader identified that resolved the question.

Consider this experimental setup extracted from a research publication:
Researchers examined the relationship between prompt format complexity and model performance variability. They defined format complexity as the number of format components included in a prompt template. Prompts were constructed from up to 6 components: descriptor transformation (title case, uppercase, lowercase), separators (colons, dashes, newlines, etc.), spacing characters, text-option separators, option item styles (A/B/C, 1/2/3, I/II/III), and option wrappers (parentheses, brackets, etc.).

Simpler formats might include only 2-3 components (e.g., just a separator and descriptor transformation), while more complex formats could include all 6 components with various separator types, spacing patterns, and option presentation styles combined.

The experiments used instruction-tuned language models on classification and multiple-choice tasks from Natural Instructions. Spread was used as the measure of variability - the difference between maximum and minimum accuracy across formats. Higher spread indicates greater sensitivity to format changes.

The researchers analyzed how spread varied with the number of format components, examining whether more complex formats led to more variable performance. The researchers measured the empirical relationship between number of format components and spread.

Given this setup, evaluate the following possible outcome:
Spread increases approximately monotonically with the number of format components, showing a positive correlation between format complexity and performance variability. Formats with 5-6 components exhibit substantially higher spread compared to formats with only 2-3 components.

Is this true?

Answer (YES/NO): NO